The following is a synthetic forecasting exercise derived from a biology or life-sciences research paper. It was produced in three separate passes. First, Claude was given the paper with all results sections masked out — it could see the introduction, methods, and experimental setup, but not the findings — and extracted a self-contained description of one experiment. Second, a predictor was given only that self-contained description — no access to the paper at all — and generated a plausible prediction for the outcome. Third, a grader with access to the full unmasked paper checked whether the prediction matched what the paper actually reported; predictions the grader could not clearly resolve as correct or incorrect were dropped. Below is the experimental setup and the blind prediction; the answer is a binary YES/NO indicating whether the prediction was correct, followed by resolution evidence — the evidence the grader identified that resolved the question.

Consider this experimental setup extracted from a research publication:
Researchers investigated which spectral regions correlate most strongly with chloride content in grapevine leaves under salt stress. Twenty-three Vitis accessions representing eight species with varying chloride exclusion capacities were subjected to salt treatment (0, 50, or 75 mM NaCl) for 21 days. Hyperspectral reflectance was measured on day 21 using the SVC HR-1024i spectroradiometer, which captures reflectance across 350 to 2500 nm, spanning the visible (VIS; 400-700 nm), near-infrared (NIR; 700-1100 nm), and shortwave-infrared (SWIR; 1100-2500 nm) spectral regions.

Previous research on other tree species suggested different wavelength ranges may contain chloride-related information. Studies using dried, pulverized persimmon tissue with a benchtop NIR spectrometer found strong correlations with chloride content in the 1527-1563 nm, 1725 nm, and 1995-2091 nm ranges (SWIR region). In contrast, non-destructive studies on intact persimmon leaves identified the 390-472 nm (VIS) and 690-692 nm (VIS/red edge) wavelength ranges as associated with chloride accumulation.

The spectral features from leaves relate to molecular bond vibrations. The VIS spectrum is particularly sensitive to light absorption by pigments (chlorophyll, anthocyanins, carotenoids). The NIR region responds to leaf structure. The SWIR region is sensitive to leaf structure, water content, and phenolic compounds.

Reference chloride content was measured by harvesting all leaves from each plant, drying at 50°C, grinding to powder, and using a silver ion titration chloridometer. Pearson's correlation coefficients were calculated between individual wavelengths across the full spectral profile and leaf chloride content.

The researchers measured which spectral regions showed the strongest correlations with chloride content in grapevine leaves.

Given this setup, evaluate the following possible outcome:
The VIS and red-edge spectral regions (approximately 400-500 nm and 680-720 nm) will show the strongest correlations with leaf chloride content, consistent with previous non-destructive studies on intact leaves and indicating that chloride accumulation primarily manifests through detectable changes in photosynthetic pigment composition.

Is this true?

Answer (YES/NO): NO